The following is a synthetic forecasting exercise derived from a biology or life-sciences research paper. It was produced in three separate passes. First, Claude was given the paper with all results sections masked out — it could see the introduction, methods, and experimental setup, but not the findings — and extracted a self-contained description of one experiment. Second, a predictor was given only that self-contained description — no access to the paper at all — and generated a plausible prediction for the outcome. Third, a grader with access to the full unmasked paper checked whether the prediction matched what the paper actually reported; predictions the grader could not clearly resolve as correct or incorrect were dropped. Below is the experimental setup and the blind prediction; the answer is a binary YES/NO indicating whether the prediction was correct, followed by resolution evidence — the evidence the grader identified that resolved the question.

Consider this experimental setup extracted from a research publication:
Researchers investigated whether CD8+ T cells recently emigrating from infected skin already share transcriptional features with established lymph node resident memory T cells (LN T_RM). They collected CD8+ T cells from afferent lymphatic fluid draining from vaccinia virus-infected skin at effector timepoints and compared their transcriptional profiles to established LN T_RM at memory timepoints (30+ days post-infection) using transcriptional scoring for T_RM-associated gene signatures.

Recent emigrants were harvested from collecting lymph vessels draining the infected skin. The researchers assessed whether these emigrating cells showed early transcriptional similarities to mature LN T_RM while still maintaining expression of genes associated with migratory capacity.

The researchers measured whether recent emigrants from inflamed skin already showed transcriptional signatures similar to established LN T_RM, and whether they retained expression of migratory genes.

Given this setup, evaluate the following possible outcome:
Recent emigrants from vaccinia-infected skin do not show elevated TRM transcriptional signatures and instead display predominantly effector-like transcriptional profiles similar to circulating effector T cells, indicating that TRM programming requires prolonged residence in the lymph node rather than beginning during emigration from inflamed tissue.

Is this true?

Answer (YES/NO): NO